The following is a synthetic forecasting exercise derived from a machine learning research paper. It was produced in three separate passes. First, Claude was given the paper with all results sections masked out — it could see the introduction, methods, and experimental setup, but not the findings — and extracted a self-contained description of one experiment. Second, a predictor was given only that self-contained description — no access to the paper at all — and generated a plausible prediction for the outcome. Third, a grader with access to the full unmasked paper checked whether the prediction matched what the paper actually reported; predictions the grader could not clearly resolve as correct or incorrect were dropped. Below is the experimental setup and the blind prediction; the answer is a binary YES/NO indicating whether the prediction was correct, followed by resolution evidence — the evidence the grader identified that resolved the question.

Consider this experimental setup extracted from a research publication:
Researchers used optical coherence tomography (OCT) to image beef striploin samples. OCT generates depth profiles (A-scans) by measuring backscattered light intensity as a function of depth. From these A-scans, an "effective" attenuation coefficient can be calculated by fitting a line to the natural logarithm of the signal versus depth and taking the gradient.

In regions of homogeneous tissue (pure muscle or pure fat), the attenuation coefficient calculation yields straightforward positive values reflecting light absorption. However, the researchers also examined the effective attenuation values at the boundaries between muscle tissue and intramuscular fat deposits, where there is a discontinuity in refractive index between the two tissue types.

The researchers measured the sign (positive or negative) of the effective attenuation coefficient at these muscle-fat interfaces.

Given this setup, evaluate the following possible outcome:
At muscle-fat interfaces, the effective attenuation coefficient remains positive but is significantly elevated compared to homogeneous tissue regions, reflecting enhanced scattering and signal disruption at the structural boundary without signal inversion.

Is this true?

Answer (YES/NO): NO